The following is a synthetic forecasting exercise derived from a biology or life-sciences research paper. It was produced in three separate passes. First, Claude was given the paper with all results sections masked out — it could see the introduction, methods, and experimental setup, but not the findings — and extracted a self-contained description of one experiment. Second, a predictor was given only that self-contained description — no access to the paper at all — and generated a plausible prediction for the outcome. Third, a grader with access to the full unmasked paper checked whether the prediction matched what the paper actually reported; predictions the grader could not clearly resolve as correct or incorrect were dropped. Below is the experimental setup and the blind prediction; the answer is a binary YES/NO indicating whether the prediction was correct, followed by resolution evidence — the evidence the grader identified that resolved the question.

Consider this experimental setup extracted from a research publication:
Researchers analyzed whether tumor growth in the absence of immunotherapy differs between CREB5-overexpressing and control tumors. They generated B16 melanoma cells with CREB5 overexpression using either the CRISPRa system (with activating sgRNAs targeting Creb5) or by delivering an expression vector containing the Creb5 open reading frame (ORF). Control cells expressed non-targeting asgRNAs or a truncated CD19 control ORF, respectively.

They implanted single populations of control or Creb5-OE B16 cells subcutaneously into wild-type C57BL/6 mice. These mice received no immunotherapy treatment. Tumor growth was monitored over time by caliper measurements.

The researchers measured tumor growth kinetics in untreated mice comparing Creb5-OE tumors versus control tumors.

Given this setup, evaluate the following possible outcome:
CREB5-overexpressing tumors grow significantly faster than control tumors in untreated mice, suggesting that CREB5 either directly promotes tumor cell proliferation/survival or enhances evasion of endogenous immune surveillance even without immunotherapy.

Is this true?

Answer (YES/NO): NO